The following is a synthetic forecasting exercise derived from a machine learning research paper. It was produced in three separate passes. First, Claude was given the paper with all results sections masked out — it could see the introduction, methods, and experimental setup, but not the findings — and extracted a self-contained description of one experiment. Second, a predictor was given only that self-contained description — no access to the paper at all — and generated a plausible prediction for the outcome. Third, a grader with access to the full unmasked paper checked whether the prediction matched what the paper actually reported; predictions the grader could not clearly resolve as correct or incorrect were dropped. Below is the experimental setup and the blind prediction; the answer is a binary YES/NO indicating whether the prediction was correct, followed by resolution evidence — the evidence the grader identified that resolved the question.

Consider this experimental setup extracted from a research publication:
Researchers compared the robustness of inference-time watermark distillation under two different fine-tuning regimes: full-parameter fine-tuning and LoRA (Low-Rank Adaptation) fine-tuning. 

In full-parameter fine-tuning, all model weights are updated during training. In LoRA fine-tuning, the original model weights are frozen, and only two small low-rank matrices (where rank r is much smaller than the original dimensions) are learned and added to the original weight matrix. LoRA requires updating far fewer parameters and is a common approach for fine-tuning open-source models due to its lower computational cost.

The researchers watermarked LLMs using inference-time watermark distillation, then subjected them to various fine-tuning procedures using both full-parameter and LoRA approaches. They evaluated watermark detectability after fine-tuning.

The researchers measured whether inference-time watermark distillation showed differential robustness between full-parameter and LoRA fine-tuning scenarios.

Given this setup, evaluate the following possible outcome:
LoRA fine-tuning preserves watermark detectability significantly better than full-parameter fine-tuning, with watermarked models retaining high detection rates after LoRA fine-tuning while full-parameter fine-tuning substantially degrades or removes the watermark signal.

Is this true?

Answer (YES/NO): YES